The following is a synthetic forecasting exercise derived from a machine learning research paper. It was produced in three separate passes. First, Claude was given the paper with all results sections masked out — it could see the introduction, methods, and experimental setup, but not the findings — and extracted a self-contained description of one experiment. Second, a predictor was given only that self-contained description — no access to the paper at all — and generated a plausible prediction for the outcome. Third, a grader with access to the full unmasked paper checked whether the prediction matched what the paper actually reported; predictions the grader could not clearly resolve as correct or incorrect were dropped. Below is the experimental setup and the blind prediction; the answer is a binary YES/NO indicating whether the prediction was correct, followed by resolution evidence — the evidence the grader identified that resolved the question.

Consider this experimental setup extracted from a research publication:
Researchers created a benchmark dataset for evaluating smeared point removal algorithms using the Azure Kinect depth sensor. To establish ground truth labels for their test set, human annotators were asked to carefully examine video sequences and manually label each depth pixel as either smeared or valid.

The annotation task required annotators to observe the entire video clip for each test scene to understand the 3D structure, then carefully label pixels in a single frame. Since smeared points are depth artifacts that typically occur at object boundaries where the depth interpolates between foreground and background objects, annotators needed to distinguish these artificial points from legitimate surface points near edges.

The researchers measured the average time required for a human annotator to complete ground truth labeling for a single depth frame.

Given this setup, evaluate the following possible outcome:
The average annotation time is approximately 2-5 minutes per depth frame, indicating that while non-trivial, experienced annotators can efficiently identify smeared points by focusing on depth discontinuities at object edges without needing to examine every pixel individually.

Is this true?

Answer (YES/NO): NO